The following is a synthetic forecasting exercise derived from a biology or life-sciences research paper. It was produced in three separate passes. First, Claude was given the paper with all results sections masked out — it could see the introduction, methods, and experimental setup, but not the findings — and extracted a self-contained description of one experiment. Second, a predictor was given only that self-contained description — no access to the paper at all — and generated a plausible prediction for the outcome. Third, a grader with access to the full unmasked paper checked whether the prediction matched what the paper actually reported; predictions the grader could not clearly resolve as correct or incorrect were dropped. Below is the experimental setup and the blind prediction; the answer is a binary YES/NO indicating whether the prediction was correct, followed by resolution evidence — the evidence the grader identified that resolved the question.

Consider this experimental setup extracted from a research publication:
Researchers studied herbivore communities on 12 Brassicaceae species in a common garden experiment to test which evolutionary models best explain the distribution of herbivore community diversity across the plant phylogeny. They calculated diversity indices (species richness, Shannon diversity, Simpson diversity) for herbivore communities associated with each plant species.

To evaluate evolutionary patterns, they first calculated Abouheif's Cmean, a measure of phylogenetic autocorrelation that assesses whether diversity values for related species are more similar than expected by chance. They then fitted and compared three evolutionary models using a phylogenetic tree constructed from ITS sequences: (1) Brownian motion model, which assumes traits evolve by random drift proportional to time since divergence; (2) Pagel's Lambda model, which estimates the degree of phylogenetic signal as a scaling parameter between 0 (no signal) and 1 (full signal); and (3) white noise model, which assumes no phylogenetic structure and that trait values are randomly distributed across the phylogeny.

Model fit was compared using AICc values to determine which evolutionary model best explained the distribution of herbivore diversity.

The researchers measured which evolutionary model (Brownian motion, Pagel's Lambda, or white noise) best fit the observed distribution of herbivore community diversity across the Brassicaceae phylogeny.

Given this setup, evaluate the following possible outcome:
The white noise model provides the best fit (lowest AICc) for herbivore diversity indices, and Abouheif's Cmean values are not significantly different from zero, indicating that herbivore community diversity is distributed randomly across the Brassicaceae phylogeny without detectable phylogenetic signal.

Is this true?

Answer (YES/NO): NO